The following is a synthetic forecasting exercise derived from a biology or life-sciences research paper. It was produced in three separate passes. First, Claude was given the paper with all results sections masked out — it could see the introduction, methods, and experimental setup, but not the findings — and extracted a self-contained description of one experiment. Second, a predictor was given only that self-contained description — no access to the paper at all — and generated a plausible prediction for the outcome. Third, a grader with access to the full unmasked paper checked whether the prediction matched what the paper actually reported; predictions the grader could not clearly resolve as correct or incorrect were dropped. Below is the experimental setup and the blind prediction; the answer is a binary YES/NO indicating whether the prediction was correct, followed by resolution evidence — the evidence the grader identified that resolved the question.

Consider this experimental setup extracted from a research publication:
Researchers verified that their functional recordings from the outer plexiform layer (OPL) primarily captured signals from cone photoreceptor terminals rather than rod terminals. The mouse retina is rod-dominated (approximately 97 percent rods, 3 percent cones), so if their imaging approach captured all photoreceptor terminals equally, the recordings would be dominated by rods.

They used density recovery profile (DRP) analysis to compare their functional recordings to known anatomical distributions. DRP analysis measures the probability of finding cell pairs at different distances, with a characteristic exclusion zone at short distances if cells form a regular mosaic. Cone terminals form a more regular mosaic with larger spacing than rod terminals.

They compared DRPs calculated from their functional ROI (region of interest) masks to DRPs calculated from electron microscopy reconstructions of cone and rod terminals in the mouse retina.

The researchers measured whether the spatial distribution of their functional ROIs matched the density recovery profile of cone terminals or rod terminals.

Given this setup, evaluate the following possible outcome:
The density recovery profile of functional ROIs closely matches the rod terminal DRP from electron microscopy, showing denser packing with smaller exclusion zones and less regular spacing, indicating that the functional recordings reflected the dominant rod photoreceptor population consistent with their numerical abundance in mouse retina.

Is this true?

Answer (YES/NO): NO